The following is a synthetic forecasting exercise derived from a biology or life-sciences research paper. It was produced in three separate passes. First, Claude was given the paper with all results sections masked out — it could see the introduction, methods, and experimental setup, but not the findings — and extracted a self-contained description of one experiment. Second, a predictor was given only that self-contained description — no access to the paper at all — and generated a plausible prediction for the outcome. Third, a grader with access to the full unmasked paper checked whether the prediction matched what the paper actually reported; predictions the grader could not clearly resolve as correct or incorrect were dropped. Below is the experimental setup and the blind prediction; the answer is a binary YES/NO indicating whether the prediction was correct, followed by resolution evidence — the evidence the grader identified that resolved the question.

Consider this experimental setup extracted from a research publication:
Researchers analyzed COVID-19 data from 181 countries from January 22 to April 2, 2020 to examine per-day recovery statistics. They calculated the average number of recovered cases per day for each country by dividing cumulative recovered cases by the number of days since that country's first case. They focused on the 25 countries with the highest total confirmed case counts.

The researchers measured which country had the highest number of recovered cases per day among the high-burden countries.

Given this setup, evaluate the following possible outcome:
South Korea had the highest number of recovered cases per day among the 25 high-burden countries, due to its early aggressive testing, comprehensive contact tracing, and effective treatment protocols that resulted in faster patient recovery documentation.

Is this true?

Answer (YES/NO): NO